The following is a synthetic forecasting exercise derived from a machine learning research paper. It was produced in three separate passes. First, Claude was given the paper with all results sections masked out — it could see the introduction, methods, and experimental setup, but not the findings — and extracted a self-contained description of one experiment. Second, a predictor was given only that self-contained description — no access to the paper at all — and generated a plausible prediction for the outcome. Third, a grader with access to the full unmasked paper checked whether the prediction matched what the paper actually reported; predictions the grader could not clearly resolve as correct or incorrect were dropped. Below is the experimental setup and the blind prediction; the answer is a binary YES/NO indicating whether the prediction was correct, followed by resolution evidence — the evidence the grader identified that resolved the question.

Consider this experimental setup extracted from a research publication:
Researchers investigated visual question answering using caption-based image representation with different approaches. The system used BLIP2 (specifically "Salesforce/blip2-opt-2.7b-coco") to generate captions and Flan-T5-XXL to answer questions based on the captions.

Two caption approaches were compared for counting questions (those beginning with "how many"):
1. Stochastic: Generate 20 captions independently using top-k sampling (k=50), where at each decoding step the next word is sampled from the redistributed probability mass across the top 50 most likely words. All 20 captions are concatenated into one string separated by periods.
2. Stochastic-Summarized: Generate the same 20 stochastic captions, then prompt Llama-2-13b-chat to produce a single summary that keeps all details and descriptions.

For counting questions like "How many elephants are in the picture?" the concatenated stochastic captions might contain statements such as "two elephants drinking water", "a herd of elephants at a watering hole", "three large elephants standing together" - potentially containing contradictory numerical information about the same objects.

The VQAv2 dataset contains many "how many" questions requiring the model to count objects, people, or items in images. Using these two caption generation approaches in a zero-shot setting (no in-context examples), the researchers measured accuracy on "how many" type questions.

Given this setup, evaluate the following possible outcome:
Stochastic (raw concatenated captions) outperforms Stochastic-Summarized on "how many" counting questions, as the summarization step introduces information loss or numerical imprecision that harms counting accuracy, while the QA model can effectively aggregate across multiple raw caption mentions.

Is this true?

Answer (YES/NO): NO